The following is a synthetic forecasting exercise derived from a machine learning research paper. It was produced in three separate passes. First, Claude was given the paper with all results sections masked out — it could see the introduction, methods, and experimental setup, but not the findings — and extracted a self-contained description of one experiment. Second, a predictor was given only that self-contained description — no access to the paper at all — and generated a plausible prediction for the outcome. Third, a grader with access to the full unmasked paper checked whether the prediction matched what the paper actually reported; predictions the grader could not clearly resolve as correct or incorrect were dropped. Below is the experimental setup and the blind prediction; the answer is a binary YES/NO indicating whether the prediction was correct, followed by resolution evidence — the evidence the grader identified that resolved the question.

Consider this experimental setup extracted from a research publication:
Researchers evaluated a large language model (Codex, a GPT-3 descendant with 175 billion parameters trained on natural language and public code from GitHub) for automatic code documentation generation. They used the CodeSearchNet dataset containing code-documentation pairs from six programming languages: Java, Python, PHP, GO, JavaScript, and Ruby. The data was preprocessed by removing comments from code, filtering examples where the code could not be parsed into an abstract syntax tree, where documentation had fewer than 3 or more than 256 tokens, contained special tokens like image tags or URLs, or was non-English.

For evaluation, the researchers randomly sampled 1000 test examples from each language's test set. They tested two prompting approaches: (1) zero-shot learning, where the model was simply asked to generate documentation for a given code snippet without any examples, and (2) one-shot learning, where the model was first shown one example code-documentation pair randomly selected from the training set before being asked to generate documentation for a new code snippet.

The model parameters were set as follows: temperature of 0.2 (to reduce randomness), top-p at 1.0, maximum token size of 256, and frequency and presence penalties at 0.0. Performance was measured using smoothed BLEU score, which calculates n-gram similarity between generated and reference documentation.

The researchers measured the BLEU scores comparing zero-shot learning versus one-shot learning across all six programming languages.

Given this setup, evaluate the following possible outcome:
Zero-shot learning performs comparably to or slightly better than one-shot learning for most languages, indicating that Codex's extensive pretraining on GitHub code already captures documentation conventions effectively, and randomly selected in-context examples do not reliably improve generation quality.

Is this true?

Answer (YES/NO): NO